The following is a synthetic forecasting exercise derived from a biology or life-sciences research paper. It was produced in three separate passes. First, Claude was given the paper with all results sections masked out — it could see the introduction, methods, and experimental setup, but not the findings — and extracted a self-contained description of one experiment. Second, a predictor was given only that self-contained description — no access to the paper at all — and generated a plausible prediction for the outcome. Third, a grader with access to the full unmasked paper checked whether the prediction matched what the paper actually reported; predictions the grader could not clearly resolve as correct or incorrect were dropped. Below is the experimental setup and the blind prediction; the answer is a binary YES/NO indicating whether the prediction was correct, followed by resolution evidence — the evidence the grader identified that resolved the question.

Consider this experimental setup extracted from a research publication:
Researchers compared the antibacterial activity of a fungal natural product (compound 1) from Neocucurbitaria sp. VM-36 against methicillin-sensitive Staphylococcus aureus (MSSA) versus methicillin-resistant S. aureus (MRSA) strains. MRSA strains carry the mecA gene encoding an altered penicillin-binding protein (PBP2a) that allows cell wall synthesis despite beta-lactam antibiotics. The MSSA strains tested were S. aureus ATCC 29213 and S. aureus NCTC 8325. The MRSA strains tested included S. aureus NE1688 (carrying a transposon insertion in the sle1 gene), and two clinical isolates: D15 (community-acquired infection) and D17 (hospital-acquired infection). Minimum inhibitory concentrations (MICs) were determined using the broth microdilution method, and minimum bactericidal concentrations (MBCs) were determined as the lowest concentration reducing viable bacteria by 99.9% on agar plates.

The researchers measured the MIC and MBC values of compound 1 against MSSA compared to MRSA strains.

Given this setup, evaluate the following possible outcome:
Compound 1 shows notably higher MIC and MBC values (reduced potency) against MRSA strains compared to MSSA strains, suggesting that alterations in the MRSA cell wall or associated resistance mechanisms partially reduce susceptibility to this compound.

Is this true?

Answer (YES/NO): NO